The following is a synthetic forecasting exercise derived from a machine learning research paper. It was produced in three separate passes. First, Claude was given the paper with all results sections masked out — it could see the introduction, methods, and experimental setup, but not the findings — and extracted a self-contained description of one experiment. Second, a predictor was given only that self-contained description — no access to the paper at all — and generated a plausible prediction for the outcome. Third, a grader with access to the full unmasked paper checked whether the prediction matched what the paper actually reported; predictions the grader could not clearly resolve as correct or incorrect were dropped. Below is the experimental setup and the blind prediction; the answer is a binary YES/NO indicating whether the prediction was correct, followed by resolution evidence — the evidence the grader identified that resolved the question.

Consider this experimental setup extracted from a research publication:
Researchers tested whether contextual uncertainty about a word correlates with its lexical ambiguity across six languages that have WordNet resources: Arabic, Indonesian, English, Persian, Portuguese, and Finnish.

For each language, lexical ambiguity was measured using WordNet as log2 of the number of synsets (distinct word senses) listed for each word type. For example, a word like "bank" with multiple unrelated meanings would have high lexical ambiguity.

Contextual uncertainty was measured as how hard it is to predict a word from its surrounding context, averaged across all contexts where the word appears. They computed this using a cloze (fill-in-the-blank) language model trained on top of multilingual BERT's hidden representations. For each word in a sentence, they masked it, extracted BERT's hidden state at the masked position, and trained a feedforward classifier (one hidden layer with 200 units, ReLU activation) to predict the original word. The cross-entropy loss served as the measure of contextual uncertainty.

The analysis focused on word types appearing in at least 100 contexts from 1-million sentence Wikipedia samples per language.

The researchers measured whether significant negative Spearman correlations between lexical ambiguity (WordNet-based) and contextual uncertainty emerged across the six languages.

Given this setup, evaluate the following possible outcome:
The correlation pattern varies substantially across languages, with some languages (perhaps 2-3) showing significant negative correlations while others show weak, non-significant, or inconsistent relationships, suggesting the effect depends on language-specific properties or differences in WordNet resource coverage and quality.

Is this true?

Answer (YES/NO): NO